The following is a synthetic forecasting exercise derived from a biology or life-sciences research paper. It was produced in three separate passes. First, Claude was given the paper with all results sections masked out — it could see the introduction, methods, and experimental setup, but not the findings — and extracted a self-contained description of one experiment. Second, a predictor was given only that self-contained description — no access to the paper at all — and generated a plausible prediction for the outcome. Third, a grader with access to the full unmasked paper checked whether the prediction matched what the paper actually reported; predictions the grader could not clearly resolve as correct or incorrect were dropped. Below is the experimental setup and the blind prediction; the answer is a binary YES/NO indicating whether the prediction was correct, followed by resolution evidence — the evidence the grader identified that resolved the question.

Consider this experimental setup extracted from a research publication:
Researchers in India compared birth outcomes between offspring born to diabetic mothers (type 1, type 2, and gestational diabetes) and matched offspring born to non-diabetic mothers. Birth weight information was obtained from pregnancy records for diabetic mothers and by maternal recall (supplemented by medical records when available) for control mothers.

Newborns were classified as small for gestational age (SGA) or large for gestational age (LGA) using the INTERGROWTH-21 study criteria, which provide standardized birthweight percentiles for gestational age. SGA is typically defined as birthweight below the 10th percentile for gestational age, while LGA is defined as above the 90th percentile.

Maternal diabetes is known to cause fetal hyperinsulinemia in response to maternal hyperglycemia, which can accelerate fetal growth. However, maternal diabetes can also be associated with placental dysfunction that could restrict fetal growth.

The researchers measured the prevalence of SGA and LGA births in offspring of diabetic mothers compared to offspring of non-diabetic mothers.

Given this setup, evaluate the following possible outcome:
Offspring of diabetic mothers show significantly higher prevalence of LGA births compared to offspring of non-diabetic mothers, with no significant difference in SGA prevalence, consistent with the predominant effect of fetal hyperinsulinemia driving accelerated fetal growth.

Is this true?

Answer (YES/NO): NO